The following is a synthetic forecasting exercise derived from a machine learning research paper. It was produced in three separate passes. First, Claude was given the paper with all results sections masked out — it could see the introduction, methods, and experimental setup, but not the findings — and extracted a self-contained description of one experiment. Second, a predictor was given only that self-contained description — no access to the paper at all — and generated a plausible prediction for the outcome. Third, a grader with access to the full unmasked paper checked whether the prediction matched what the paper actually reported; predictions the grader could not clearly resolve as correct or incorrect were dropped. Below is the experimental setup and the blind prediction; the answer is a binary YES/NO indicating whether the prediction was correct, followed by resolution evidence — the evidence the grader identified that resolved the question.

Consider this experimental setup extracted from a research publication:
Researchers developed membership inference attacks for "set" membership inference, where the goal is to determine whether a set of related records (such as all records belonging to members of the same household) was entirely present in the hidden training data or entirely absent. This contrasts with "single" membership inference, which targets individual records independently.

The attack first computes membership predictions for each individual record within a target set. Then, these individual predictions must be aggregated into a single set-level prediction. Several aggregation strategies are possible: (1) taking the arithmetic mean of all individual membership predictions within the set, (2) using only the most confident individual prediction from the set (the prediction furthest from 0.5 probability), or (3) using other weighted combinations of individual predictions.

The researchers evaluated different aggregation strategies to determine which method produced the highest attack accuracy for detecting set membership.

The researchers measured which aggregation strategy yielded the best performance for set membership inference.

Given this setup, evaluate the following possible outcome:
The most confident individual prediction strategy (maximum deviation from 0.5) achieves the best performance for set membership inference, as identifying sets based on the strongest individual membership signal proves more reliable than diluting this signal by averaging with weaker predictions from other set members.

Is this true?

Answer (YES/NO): NO